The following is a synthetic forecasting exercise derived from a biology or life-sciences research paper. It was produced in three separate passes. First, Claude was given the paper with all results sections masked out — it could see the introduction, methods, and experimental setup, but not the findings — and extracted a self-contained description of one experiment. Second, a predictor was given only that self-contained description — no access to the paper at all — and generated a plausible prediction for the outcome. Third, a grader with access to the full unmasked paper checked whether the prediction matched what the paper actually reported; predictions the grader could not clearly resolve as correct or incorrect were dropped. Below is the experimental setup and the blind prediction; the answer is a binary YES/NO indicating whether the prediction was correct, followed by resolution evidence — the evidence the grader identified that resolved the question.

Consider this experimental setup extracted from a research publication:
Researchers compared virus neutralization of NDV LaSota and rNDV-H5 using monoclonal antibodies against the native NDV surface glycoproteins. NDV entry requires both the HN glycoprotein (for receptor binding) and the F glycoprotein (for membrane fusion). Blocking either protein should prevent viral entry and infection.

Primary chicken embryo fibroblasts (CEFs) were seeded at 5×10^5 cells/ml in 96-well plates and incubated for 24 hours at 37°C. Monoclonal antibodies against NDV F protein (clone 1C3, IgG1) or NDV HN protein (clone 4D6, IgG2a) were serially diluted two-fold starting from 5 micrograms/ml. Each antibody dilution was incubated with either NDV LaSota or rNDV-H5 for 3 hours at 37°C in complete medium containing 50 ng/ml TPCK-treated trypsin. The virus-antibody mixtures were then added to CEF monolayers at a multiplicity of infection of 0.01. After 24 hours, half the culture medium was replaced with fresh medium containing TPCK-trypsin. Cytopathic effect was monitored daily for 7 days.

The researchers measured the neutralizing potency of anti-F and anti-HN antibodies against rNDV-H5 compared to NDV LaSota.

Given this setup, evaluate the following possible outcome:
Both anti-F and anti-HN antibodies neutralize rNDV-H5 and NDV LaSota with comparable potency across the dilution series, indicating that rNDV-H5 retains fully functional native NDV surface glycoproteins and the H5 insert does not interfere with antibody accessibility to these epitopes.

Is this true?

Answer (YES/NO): NO